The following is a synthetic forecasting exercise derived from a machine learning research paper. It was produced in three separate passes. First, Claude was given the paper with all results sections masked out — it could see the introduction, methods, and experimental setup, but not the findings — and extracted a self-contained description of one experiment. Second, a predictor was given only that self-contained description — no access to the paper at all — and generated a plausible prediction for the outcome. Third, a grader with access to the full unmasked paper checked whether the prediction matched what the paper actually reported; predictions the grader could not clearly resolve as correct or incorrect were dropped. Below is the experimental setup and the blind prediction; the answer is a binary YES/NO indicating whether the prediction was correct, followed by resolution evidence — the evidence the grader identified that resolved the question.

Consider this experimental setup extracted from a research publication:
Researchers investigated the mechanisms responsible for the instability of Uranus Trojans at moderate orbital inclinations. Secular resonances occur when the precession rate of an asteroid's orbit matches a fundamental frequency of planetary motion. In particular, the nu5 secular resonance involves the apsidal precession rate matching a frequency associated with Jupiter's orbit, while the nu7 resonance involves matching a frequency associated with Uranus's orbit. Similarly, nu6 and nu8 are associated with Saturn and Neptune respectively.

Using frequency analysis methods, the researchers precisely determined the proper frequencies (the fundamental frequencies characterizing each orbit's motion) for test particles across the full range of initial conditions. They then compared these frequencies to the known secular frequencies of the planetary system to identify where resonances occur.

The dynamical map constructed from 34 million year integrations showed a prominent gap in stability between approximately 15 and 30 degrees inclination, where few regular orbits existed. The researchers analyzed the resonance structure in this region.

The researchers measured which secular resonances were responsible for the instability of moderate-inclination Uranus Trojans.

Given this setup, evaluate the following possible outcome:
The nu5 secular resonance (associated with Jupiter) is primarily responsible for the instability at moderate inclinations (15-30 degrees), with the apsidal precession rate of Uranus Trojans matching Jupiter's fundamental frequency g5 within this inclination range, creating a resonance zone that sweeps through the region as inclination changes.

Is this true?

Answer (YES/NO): NO